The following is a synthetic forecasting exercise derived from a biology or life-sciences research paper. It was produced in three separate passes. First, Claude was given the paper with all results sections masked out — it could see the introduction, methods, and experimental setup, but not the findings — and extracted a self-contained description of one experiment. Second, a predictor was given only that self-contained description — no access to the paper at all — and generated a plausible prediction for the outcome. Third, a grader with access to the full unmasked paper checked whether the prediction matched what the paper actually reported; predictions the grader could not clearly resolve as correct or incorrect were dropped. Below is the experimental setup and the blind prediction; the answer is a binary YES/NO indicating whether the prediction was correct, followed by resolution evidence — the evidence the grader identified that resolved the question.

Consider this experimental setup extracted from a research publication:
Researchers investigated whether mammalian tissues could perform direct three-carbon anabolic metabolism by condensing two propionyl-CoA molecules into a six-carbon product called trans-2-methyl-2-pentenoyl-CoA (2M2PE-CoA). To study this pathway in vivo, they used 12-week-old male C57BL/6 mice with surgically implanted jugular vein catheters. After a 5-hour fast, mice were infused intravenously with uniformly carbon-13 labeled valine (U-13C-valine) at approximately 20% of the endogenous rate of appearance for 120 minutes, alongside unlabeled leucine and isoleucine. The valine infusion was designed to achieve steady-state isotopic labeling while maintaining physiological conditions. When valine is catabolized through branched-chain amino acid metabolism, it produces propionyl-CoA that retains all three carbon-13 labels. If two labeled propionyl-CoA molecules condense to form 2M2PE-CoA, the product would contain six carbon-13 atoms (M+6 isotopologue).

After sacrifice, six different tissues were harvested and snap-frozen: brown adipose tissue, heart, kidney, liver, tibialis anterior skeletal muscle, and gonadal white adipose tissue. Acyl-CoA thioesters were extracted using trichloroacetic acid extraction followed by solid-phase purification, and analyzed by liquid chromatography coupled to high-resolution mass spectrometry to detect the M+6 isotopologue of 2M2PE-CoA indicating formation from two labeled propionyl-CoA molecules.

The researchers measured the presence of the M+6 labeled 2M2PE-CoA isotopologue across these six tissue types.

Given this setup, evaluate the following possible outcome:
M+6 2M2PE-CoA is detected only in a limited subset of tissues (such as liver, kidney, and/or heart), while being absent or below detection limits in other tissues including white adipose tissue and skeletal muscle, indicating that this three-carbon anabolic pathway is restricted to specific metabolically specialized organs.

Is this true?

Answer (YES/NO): NO